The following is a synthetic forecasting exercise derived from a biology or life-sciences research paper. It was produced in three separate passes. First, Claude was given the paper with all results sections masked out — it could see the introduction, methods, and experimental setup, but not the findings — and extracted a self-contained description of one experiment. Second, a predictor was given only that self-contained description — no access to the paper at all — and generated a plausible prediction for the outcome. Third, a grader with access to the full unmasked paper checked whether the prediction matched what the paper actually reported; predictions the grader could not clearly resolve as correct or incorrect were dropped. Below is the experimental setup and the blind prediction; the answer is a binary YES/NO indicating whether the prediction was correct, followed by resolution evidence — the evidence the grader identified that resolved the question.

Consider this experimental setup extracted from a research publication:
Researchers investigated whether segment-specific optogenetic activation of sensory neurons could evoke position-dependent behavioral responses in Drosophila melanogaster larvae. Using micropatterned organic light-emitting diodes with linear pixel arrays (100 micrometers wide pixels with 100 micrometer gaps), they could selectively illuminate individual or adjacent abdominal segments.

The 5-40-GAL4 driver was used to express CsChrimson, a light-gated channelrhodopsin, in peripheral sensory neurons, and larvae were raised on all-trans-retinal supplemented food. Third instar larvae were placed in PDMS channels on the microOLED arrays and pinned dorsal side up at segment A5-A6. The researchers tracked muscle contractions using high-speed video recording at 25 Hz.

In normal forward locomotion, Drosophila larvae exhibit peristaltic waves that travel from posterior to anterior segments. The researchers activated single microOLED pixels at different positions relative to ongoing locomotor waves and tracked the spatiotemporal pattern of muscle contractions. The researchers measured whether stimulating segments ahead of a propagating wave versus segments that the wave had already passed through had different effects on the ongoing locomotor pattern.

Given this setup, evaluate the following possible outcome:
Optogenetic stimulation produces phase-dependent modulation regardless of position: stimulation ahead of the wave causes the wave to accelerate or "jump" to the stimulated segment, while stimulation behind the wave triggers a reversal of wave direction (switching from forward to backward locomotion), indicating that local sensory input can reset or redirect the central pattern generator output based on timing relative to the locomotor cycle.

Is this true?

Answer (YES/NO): NO